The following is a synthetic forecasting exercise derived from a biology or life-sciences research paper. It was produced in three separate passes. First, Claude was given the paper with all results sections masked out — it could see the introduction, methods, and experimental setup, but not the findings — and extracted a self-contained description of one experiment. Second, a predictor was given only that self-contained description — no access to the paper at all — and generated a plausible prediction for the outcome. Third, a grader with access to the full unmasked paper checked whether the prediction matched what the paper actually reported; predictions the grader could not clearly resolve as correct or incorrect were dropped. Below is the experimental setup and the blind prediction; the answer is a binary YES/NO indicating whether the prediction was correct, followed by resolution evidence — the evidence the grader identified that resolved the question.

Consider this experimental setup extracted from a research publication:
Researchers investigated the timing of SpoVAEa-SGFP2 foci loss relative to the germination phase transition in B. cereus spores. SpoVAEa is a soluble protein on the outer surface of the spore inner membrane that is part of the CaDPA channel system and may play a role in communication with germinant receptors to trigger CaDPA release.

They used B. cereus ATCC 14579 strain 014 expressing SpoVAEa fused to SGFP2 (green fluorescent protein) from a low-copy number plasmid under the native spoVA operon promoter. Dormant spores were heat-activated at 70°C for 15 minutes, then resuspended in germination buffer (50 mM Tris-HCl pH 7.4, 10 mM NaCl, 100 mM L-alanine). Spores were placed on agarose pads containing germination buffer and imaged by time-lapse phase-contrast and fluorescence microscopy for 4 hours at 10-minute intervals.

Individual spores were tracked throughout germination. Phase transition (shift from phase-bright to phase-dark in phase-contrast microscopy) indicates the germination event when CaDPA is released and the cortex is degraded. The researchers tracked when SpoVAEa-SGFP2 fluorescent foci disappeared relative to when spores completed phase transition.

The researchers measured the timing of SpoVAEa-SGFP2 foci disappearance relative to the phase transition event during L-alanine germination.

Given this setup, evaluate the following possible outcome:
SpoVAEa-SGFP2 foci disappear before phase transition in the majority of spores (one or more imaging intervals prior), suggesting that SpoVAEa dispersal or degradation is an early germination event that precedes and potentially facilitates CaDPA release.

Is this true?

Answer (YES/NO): NO